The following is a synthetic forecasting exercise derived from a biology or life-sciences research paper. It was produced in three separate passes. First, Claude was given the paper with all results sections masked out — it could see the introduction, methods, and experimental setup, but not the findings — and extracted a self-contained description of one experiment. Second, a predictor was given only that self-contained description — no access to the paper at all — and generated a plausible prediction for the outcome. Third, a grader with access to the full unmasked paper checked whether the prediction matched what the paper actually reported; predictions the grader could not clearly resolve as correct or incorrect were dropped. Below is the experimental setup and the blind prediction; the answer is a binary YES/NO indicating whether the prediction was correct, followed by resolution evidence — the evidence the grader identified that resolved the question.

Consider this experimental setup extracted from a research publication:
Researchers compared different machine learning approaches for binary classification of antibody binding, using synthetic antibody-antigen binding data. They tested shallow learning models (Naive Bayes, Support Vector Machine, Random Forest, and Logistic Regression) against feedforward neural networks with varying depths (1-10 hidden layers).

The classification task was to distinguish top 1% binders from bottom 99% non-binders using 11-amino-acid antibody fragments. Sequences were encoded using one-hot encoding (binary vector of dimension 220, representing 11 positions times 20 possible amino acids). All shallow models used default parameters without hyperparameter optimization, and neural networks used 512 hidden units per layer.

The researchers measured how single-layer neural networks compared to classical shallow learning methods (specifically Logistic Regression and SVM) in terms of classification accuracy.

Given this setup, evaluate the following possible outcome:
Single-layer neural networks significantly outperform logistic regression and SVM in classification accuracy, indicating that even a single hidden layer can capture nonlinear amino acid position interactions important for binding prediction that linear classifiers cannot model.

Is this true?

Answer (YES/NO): YES